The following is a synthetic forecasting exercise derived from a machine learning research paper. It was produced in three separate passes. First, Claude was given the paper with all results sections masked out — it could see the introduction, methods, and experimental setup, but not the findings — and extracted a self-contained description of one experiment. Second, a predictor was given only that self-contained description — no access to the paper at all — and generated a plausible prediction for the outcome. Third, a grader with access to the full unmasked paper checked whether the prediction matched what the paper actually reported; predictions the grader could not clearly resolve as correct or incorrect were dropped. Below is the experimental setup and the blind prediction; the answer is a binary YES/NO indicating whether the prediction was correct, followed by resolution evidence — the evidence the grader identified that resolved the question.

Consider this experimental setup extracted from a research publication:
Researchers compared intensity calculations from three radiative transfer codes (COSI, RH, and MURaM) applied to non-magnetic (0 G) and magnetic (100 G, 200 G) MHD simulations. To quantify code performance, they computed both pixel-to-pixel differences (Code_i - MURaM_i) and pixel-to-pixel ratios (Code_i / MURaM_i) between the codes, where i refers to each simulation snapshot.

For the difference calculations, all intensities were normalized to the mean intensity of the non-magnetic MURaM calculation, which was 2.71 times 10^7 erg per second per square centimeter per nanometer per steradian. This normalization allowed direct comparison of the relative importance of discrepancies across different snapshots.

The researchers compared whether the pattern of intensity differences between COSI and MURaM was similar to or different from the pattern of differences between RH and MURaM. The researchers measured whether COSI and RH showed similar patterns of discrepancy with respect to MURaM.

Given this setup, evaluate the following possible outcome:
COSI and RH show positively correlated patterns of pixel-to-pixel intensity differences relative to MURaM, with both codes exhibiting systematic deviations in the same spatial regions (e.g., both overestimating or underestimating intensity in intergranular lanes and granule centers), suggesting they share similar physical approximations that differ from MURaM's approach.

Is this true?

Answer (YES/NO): NO